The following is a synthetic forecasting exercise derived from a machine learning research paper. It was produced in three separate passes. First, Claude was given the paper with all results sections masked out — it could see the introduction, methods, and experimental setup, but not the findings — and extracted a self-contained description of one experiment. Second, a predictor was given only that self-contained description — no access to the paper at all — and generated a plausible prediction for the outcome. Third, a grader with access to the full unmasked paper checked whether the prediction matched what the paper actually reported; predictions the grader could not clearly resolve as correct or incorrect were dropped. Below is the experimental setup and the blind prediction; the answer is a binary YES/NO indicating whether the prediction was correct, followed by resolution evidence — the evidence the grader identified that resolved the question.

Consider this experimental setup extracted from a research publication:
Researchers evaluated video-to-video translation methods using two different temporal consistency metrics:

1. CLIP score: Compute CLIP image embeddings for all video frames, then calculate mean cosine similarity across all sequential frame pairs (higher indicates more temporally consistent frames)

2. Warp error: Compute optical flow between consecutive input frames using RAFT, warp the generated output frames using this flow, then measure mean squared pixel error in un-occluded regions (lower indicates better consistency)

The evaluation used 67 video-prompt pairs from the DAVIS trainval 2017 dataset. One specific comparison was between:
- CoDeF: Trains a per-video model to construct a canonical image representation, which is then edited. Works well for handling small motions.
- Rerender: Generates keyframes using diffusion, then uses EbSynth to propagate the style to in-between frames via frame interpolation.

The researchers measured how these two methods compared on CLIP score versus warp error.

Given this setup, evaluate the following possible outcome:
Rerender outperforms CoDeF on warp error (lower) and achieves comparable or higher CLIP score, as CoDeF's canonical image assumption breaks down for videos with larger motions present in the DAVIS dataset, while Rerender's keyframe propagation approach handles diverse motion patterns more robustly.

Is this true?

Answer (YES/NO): YES